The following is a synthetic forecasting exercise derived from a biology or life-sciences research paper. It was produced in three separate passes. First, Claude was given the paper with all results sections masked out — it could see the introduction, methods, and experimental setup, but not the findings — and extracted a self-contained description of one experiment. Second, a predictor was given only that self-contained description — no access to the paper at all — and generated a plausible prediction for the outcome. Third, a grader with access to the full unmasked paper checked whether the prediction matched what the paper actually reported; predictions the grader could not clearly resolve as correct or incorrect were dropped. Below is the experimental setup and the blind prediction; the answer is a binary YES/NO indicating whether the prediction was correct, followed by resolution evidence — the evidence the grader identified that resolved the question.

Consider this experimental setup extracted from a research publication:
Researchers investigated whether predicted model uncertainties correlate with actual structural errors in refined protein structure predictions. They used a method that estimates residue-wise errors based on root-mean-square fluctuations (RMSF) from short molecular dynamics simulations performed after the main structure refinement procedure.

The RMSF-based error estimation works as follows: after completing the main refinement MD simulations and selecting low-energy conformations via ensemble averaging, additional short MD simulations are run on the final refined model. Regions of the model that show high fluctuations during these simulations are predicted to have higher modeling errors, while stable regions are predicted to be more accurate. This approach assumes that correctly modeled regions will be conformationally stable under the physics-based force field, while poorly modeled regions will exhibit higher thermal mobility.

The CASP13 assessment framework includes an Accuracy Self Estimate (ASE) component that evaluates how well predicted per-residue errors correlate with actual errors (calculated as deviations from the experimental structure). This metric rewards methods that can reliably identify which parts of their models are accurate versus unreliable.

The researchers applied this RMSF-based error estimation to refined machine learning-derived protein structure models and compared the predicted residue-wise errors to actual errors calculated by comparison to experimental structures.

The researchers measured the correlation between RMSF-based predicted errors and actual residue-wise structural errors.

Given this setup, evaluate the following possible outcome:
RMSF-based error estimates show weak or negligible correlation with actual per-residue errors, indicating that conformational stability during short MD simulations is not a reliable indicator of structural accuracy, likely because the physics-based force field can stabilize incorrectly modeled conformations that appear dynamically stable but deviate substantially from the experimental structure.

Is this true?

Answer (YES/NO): NO